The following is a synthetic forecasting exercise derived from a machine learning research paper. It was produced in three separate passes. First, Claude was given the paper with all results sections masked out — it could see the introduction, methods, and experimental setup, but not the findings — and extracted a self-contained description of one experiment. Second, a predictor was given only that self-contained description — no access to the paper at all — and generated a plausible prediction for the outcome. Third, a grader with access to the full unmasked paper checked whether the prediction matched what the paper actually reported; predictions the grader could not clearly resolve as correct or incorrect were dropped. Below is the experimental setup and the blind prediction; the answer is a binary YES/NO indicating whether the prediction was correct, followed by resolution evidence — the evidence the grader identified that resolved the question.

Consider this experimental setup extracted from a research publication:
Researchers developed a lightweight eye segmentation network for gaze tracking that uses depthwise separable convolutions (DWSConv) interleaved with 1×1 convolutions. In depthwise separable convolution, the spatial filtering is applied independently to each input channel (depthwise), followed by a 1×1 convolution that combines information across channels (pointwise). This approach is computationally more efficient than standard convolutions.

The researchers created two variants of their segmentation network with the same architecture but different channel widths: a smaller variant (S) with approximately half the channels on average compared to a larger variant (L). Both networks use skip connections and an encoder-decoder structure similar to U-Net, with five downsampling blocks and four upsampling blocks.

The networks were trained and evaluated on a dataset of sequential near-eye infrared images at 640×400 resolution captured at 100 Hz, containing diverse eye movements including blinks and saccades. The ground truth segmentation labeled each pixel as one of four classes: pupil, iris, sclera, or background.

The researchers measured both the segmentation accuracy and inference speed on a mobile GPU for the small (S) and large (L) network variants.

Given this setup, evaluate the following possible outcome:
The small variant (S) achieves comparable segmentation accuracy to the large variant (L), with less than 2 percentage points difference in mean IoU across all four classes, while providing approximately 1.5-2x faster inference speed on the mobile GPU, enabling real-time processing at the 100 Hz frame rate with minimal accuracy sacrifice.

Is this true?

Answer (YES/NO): NO